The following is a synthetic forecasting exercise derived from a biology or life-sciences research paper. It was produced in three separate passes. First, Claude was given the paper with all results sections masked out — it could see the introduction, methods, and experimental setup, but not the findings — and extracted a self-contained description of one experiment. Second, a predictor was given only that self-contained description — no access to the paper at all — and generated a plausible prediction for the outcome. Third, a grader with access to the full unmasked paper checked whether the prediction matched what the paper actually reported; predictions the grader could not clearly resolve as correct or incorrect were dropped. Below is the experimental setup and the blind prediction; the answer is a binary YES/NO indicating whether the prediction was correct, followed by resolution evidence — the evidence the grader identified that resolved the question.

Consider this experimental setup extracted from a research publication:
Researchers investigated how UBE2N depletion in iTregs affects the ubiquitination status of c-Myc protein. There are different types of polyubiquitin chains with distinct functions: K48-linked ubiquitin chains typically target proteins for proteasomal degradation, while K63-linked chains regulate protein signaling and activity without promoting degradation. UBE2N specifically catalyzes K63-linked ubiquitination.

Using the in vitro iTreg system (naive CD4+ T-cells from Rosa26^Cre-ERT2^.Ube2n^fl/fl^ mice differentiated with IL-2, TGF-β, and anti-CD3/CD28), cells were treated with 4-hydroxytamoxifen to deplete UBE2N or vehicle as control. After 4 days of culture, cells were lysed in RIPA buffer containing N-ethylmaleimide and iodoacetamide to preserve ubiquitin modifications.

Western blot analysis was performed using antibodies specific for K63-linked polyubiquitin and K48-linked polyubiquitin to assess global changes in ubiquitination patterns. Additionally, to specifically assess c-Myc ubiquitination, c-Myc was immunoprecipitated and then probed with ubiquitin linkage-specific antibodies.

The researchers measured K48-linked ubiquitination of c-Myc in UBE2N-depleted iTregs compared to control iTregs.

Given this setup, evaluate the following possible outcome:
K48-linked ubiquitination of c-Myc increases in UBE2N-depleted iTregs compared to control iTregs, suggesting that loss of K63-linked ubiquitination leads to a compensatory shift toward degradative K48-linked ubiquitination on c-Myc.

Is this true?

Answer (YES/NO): YES